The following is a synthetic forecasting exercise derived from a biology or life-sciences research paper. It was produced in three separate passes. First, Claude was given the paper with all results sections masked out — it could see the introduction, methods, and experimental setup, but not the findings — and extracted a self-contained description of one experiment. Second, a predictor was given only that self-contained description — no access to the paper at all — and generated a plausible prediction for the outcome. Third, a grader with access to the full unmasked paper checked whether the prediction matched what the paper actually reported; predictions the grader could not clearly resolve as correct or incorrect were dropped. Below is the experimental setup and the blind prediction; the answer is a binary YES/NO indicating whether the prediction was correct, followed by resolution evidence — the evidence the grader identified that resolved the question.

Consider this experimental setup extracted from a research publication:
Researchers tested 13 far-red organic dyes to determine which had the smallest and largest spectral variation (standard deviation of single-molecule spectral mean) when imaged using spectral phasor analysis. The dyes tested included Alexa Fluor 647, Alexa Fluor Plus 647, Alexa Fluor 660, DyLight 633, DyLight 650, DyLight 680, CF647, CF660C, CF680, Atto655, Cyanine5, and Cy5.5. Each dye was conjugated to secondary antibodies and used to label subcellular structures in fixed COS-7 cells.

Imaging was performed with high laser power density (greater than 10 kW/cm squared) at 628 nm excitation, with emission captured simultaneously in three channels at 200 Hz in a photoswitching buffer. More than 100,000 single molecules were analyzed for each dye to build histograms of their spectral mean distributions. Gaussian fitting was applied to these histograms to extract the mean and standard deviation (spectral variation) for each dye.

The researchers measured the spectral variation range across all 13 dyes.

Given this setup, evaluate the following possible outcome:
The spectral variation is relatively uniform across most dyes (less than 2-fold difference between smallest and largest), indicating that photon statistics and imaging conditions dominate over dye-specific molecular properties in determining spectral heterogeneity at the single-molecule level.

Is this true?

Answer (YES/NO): NO